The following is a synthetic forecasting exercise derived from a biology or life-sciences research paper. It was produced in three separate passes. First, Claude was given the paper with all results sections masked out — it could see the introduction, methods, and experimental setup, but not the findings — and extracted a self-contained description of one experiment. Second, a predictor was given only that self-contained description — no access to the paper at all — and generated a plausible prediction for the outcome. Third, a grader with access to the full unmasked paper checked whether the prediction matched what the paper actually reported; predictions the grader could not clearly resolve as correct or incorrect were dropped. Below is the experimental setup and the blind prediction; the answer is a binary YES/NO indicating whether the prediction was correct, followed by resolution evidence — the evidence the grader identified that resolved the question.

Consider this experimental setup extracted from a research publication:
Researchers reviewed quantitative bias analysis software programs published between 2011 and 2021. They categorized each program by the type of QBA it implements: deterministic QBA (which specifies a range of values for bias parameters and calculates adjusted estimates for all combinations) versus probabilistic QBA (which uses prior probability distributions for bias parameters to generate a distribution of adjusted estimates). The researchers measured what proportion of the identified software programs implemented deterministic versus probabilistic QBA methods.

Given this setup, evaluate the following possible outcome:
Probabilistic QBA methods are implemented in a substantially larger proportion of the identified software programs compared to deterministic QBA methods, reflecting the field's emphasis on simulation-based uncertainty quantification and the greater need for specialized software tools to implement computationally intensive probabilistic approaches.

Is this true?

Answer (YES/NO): NO